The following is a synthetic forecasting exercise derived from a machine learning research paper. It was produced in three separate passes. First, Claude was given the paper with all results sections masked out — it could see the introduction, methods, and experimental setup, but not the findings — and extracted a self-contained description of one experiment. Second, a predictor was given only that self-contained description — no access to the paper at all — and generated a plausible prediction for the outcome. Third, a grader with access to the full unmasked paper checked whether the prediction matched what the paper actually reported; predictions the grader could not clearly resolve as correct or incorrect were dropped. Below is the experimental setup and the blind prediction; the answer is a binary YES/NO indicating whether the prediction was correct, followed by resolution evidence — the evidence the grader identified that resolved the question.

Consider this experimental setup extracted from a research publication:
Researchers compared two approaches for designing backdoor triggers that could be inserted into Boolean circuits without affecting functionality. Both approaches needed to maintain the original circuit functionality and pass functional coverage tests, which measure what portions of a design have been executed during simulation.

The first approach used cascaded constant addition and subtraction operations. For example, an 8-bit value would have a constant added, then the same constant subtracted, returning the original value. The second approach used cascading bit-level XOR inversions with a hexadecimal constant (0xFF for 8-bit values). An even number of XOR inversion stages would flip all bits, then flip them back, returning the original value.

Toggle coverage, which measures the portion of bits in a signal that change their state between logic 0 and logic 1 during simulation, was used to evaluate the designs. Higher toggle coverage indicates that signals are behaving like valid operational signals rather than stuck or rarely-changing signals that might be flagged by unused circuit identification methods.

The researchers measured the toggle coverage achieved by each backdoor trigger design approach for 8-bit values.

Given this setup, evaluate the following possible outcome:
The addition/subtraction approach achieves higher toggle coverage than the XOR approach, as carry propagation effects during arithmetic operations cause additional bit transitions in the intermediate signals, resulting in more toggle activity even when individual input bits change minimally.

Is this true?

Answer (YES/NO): NO